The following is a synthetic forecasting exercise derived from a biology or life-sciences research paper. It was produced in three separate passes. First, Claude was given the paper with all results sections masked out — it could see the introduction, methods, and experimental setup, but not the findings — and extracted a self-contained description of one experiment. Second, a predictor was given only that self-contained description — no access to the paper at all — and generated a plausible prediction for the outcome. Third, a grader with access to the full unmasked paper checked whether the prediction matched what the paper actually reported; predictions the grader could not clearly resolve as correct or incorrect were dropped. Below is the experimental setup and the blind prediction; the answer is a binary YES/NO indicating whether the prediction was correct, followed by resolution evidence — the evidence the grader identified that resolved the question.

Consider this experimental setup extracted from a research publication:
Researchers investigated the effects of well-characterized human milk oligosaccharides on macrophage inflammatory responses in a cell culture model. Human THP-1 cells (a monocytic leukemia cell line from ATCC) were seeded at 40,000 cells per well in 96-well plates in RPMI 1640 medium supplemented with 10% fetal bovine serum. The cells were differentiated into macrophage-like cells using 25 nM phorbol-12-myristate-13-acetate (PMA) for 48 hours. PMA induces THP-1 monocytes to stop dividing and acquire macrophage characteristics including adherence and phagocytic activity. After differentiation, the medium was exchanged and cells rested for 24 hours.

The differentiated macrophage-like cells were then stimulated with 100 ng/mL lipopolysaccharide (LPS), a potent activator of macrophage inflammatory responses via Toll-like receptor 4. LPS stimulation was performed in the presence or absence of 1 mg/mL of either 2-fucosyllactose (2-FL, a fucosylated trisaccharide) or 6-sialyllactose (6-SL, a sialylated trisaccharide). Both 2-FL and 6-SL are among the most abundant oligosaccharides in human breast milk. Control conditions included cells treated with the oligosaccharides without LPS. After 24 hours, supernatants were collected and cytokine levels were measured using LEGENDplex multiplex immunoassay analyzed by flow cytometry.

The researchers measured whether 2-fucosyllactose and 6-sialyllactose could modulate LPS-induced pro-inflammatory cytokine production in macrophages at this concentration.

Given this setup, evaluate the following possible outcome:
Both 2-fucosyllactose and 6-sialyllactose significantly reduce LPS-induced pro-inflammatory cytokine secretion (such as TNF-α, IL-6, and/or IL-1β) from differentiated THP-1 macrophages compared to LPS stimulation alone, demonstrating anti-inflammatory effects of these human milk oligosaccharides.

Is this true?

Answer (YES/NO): NO